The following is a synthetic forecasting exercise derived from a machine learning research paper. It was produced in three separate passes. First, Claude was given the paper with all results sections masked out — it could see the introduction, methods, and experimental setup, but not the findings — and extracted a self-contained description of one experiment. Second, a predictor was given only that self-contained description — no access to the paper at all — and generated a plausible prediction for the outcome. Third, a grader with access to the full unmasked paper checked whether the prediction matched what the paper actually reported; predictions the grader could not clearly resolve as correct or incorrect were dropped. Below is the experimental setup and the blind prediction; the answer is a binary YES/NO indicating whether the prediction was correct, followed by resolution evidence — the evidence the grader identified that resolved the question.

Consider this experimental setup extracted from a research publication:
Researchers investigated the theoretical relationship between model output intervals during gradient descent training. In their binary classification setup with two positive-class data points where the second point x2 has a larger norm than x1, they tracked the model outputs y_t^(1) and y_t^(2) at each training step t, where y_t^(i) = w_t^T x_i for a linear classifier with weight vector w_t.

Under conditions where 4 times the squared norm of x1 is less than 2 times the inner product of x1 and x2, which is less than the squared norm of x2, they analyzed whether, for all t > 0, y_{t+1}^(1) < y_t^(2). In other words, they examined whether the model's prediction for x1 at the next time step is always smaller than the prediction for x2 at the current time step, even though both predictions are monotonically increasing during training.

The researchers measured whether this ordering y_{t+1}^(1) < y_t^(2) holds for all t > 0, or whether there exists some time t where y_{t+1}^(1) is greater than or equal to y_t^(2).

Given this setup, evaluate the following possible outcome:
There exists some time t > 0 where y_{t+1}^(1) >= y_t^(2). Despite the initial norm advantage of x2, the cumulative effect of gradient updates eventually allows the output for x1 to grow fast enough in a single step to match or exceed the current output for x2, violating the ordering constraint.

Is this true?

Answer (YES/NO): NO